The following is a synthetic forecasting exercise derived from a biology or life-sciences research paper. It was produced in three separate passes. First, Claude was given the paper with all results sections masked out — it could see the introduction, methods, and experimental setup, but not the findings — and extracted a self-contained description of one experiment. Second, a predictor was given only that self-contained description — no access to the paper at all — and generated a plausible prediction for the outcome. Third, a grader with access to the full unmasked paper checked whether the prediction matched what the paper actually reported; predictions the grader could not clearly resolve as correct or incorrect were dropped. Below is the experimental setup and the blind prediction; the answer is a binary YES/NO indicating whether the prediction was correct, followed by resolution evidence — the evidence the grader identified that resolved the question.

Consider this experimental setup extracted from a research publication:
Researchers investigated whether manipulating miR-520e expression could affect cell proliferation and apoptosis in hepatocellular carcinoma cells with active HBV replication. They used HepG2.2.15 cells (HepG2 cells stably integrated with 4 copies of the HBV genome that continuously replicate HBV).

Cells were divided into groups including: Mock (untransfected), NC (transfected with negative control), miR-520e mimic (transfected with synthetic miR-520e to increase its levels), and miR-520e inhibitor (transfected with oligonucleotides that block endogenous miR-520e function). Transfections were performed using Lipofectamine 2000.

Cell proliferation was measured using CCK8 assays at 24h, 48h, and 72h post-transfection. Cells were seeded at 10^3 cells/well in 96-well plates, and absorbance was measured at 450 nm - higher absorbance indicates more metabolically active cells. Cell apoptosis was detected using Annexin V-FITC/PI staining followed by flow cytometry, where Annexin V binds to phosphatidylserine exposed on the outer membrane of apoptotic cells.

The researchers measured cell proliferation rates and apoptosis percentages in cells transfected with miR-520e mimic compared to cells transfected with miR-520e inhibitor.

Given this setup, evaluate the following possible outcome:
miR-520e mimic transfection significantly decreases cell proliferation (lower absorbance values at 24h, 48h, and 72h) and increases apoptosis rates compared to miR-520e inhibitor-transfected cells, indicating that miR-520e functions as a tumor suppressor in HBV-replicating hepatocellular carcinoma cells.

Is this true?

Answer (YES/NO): YES